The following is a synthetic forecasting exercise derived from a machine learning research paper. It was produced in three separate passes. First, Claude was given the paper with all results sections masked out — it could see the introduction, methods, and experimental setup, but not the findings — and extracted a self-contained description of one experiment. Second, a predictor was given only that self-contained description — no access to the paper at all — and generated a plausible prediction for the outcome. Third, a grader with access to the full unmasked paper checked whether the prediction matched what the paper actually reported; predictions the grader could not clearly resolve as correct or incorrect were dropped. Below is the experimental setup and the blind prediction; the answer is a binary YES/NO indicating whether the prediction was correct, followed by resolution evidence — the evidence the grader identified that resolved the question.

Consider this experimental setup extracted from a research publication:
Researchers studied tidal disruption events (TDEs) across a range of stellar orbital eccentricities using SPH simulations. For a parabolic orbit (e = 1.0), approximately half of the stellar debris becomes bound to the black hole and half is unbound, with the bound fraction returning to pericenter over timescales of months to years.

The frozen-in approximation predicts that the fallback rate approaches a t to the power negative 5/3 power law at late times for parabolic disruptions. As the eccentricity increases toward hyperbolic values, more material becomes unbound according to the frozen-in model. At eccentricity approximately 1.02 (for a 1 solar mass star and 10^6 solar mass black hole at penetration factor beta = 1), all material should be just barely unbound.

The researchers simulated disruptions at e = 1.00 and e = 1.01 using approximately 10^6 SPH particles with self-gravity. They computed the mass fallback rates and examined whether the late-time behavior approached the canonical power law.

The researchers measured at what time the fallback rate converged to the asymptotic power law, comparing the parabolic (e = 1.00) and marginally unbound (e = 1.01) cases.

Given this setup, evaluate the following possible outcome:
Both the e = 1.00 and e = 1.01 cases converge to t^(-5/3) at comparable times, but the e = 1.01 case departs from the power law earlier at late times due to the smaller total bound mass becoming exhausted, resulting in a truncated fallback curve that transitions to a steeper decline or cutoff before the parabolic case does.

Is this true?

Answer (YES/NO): NO